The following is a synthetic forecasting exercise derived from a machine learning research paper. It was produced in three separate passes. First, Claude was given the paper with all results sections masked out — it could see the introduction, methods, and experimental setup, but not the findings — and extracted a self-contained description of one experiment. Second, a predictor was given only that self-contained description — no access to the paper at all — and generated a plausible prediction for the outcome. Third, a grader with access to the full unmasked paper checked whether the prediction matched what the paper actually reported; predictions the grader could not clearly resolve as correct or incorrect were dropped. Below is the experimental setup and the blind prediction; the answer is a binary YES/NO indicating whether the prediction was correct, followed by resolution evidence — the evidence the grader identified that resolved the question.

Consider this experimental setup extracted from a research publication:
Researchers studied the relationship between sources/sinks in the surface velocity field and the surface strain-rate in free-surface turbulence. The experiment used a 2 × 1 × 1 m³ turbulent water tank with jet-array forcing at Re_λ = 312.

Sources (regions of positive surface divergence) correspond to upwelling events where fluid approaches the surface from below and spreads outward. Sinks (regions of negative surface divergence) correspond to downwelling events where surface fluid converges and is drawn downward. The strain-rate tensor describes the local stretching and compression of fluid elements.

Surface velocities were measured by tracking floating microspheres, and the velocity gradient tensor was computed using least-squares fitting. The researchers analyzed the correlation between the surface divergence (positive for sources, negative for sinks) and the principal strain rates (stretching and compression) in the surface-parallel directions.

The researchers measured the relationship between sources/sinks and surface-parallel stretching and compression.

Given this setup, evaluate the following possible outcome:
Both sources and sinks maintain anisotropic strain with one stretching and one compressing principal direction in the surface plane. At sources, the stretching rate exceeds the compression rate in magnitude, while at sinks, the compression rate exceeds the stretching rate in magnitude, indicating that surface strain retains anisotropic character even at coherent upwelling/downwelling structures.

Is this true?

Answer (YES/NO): NO